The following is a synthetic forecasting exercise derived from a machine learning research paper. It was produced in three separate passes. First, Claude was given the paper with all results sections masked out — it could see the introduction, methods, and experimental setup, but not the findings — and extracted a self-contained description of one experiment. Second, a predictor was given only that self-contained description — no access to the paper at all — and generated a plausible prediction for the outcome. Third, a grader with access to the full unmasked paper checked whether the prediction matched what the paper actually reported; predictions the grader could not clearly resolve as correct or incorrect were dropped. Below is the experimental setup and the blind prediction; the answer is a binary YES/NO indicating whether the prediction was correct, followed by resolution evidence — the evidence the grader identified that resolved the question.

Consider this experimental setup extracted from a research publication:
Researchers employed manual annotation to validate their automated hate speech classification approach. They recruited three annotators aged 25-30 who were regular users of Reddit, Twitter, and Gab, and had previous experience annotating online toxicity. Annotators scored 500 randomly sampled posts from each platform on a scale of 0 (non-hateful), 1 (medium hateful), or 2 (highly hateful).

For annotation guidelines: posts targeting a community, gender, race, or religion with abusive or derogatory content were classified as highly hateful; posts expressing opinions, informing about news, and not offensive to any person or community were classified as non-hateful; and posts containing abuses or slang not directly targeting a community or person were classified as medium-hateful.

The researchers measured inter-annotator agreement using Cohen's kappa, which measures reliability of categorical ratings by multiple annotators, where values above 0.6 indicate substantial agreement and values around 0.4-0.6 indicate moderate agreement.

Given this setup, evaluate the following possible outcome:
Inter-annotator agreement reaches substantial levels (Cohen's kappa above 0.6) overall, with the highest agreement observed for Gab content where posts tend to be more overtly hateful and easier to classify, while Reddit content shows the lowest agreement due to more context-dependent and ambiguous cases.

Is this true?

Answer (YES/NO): NO